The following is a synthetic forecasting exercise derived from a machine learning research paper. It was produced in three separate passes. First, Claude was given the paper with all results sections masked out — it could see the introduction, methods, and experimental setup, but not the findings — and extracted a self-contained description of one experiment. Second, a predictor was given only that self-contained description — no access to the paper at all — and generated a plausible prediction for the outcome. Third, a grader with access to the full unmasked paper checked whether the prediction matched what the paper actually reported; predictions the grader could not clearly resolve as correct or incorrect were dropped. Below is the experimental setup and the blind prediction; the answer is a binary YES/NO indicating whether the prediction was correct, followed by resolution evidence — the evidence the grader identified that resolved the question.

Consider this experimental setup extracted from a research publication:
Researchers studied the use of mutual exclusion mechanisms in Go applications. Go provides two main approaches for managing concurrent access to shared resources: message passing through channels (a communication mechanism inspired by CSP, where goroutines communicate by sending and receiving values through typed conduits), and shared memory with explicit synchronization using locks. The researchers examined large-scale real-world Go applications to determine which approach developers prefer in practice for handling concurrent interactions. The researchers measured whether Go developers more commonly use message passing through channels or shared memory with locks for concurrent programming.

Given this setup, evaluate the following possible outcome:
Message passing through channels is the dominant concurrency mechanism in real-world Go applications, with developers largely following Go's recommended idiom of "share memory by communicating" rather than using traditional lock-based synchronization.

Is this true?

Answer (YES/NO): NO